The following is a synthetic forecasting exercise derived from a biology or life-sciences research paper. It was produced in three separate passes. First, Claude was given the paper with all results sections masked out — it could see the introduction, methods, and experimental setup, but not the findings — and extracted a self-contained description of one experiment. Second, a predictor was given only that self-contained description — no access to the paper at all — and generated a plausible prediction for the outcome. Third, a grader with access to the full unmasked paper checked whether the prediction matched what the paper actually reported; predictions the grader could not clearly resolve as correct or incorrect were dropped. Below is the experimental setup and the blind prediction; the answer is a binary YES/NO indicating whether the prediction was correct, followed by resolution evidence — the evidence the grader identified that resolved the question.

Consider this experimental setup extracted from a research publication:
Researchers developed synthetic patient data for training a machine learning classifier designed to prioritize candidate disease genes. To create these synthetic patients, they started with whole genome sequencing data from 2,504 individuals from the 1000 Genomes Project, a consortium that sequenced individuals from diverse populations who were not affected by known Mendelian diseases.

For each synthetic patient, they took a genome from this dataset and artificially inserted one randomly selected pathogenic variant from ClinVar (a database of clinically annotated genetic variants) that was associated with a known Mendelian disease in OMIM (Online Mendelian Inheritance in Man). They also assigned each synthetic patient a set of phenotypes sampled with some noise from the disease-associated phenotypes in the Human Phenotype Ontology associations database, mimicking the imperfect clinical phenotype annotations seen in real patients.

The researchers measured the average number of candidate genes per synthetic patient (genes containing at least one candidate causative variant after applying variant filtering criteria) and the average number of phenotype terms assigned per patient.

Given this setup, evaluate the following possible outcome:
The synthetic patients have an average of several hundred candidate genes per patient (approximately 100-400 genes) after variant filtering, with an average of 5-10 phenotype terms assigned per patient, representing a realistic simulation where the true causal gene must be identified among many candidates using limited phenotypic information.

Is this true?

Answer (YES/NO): YES